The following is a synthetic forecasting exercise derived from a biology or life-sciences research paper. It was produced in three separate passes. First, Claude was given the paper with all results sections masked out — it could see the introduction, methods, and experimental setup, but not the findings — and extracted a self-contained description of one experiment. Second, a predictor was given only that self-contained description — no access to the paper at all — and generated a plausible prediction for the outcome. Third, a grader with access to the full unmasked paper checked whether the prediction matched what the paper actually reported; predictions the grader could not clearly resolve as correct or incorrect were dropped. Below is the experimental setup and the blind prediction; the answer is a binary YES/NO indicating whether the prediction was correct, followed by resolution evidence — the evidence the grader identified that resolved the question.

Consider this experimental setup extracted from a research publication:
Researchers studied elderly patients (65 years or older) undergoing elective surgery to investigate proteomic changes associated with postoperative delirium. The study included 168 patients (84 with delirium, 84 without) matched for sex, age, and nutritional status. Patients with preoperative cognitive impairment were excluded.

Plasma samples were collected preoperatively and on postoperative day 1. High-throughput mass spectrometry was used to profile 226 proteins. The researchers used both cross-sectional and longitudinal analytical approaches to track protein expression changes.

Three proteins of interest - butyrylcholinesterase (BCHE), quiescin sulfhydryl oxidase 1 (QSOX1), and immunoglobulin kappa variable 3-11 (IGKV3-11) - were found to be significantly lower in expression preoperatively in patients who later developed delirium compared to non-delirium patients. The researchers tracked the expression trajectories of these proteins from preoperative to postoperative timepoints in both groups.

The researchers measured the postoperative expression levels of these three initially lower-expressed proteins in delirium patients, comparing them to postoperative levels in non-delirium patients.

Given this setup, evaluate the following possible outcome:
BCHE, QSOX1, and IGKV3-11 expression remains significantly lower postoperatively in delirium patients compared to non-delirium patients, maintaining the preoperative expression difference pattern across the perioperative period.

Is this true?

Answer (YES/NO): NO